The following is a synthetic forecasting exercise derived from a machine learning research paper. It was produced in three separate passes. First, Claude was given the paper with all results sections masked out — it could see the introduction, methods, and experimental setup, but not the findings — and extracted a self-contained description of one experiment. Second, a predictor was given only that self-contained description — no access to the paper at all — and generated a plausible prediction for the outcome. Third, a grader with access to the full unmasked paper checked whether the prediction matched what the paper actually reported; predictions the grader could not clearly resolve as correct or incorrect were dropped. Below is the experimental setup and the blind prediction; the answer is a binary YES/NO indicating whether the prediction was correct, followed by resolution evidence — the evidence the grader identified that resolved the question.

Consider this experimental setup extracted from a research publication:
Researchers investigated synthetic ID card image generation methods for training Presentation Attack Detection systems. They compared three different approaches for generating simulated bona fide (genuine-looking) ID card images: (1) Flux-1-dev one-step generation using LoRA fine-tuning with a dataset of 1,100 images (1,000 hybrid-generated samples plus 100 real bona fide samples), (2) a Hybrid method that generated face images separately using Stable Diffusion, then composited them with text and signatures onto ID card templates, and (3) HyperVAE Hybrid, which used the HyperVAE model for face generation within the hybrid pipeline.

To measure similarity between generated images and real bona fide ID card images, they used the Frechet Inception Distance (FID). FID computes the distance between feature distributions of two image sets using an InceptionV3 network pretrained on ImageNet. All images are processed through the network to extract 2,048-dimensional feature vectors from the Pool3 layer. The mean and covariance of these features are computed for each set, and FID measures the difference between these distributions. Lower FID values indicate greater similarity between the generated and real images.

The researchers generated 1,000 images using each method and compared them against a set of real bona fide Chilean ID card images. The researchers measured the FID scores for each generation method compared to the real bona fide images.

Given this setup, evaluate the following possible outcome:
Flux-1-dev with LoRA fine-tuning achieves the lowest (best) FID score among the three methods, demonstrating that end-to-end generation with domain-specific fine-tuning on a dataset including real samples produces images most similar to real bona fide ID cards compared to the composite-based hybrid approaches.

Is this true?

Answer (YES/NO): NO